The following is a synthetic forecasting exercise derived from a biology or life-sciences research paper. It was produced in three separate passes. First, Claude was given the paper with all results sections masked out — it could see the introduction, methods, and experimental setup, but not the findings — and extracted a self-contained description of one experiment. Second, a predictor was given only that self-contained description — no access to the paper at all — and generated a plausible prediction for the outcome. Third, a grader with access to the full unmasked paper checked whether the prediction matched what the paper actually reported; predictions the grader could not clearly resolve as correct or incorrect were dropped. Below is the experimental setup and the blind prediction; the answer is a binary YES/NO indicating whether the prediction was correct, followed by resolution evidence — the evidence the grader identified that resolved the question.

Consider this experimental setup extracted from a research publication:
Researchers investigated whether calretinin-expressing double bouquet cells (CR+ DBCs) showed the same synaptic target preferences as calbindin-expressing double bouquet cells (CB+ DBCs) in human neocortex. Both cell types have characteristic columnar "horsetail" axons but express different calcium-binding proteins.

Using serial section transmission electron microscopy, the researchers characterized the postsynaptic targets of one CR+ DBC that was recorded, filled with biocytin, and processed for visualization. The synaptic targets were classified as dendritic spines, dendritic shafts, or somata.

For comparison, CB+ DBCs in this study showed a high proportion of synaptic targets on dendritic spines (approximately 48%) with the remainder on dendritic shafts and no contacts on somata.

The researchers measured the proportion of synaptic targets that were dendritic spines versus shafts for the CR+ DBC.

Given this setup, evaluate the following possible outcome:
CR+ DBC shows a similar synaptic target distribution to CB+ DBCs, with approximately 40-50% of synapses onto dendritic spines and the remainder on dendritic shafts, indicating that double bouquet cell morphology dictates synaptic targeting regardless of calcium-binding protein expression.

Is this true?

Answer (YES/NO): NO